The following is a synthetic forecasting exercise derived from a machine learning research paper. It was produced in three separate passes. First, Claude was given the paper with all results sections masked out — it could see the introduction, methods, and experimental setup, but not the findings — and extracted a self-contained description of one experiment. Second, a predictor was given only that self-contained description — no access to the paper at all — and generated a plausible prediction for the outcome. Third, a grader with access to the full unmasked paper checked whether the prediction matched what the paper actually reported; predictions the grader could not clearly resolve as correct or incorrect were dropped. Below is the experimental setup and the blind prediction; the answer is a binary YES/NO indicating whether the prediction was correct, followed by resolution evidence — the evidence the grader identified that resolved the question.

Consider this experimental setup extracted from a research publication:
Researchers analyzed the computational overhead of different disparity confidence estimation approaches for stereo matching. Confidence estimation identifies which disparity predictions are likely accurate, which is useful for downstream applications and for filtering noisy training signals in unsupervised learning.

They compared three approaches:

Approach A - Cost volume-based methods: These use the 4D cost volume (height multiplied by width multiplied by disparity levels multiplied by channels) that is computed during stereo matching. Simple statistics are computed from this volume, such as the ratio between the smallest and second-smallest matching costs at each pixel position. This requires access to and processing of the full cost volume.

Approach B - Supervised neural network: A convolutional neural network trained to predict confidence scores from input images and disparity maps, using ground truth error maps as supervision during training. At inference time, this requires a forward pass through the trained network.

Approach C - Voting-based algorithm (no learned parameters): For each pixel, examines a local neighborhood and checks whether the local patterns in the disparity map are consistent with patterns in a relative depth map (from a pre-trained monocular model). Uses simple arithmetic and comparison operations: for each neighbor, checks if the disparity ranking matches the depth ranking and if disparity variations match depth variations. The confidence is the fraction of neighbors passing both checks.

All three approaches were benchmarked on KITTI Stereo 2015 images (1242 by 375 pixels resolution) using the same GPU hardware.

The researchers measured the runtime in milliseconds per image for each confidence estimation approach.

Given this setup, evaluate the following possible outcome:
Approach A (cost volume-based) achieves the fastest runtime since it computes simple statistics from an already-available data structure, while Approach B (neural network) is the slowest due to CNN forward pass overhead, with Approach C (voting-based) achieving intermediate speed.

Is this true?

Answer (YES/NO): NO